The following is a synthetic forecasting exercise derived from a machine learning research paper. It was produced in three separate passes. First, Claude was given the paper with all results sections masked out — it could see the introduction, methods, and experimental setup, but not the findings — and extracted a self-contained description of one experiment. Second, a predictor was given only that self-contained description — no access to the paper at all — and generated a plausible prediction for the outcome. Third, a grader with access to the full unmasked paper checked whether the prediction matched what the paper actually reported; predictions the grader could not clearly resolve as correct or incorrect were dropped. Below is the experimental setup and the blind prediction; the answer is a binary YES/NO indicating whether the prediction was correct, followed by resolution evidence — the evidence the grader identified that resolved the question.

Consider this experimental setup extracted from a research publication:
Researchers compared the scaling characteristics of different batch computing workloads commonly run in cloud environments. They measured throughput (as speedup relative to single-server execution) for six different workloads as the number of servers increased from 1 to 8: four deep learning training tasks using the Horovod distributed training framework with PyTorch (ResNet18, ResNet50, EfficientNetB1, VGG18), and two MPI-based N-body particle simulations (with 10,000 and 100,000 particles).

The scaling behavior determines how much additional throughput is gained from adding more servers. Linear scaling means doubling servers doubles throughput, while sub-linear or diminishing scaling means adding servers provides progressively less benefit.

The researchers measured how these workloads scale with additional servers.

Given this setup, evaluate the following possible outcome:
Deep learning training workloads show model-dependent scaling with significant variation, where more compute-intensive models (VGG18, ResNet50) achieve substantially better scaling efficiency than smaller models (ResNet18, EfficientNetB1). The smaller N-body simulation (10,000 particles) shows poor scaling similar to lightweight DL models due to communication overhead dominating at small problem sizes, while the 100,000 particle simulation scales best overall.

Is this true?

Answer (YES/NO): NO